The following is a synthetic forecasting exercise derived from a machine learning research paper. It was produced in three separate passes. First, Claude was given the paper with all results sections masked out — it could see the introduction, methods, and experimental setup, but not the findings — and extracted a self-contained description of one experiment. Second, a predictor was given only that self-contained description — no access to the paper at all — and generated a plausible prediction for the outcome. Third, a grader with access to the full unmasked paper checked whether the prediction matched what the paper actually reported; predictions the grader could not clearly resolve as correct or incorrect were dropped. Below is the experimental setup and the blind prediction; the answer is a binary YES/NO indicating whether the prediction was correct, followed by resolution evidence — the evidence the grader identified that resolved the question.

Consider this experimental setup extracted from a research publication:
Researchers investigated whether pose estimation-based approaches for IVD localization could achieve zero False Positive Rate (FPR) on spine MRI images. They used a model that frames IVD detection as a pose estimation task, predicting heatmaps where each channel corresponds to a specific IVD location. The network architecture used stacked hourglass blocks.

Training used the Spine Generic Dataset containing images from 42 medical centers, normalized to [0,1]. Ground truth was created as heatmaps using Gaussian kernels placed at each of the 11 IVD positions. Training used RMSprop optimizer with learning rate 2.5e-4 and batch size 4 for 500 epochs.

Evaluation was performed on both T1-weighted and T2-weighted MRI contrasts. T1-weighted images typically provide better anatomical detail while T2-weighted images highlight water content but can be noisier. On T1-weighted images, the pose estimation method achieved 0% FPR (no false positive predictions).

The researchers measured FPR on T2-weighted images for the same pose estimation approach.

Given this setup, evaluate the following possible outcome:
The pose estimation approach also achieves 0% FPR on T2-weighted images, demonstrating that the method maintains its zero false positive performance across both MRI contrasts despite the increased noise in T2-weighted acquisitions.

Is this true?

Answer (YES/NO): NO